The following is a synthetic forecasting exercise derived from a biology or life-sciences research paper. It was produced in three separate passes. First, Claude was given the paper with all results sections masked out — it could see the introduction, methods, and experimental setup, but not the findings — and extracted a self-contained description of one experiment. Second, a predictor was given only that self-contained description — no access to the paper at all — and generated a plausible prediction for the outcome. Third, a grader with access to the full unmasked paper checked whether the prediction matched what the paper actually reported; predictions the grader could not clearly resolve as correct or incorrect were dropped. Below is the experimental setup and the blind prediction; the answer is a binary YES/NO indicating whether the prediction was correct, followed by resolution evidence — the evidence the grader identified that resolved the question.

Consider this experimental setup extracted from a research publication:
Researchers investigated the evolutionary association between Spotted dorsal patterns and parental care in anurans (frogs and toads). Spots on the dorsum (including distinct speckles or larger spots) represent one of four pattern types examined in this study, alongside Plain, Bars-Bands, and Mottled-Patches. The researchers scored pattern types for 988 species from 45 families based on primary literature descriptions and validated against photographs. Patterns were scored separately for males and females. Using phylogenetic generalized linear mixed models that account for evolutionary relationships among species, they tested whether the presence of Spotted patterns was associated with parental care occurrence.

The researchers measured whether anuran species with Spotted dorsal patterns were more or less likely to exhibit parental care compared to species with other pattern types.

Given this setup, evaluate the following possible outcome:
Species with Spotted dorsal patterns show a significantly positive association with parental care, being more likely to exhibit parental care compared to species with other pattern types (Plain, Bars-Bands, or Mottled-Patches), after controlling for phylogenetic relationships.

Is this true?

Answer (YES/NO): NO